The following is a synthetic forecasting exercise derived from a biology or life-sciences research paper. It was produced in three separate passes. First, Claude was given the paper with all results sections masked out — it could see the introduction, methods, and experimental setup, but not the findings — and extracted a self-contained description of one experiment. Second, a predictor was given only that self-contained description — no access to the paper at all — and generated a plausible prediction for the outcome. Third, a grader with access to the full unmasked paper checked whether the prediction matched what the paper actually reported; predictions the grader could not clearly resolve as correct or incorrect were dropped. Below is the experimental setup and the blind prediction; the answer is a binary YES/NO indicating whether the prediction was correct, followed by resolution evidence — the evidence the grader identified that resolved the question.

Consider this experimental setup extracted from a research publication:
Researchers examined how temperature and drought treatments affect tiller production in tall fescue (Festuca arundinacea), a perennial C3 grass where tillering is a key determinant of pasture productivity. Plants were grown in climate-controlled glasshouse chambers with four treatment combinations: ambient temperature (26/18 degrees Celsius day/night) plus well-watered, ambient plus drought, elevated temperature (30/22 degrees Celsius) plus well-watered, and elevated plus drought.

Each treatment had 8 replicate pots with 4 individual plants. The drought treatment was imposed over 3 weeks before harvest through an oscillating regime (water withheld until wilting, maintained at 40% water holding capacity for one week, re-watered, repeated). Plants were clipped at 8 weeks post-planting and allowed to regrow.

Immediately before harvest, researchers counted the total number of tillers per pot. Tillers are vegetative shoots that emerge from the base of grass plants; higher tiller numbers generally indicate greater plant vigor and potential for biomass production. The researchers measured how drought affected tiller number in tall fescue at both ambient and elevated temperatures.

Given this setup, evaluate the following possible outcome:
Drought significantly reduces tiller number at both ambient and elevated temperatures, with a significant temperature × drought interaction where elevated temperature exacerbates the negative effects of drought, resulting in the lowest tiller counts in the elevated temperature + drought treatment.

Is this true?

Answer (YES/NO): NO